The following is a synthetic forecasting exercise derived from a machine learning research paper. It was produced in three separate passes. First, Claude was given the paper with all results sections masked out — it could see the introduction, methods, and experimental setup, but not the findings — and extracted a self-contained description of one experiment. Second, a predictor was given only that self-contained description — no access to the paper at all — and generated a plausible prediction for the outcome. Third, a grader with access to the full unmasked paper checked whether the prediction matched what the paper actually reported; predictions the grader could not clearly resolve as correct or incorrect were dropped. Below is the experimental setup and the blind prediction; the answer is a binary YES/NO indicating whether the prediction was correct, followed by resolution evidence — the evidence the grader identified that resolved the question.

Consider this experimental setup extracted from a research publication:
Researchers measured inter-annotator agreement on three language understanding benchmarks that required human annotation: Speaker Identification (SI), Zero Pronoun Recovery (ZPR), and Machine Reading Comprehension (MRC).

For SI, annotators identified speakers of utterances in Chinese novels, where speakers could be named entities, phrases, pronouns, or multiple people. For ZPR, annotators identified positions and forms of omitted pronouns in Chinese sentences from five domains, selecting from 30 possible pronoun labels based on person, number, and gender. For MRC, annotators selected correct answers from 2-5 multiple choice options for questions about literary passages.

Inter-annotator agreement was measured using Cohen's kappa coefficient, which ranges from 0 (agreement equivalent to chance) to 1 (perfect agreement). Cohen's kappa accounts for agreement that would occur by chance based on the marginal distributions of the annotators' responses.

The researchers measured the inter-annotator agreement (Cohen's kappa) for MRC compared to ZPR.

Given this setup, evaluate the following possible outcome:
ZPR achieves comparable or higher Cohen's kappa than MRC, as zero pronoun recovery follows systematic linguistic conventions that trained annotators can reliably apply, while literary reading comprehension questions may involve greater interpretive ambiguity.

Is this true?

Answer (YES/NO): NO